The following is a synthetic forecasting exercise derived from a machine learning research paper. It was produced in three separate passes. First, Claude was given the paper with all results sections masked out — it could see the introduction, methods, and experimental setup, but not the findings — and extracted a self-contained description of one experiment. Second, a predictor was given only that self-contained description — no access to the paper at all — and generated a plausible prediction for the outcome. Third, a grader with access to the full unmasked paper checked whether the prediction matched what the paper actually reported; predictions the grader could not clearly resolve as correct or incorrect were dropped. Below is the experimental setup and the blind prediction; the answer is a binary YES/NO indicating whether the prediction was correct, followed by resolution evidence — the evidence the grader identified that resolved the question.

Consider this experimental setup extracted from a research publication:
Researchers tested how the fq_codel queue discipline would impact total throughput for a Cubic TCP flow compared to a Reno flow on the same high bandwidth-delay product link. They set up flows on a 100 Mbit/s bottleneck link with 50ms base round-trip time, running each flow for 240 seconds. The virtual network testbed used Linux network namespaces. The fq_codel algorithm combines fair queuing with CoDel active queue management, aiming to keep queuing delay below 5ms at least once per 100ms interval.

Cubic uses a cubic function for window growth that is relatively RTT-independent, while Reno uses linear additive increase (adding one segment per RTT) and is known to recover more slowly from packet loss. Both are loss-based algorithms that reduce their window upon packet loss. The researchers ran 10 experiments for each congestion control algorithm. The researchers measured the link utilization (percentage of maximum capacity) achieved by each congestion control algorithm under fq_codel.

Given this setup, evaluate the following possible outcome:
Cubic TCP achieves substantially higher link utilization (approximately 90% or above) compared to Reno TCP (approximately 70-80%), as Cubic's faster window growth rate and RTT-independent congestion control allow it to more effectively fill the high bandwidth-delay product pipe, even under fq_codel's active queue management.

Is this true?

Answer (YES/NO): NO